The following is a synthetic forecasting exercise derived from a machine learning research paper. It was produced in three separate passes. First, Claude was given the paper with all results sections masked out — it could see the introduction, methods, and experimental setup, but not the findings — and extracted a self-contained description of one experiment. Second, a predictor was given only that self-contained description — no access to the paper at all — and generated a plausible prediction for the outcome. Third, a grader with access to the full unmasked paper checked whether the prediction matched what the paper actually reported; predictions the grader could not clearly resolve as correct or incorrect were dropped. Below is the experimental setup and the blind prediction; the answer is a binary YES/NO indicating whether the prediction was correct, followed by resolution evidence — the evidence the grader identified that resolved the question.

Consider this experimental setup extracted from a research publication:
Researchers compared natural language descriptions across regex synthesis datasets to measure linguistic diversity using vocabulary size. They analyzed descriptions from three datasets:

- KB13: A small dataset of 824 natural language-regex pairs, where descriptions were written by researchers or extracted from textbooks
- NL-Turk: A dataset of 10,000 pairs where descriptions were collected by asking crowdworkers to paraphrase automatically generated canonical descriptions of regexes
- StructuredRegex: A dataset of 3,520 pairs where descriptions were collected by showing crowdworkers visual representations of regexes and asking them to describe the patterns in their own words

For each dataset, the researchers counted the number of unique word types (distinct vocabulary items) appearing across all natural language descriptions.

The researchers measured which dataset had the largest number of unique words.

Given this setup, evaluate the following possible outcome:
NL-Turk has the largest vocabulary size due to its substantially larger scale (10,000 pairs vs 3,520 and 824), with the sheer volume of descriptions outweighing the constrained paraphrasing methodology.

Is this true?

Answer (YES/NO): NO